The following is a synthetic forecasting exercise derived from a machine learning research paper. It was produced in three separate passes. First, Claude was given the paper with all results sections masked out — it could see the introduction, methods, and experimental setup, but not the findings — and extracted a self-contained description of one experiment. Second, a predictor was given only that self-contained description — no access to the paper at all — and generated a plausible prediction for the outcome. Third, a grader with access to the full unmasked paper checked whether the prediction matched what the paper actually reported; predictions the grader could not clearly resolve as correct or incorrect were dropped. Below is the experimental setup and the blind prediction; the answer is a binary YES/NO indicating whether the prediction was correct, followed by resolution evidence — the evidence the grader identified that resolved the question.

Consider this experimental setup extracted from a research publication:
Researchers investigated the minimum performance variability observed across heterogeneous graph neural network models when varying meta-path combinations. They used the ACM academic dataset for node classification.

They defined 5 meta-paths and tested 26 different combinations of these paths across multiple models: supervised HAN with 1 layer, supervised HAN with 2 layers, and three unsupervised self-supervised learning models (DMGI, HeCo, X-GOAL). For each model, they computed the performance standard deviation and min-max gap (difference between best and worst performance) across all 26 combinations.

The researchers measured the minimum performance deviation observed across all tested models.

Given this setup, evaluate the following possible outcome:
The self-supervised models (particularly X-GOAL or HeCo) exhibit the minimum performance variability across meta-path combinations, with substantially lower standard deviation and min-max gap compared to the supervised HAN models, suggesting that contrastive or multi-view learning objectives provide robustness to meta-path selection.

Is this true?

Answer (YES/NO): NO